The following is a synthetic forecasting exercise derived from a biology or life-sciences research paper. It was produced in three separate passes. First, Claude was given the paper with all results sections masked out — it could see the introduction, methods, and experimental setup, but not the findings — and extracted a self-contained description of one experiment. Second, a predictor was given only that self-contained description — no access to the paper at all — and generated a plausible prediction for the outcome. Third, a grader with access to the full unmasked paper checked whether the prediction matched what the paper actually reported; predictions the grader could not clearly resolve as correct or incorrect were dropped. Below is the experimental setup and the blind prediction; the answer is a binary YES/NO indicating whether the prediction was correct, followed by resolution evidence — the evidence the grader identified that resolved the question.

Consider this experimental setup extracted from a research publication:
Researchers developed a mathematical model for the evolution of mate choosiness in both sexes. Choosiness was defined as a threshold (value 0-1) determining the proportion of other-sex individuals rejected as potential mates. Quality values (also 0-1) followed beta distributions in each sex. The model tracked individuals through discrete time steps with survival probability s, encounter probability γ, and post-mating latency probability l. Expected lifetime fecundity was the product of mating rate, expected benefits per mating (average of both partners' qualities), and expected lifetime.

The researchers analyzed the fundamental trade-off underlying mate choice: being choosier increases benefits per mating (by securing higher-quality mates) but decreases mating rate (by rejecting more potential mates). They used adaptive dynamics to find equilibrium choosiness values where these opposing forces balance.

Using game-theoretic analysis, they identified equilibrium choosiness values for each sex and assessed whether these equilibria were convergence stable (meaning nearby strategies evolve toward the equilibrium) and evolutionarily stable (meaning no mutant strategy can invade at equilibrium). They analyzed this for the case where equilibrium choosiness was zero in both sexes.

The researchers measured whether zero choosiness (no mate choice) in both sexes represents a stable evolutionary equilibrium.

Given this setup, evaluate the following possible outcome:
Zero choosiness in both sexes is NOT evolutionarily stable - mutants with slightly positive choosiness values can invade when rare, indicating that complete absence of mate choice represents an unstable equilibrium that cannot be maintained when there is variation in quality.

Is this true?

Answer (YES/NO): NO